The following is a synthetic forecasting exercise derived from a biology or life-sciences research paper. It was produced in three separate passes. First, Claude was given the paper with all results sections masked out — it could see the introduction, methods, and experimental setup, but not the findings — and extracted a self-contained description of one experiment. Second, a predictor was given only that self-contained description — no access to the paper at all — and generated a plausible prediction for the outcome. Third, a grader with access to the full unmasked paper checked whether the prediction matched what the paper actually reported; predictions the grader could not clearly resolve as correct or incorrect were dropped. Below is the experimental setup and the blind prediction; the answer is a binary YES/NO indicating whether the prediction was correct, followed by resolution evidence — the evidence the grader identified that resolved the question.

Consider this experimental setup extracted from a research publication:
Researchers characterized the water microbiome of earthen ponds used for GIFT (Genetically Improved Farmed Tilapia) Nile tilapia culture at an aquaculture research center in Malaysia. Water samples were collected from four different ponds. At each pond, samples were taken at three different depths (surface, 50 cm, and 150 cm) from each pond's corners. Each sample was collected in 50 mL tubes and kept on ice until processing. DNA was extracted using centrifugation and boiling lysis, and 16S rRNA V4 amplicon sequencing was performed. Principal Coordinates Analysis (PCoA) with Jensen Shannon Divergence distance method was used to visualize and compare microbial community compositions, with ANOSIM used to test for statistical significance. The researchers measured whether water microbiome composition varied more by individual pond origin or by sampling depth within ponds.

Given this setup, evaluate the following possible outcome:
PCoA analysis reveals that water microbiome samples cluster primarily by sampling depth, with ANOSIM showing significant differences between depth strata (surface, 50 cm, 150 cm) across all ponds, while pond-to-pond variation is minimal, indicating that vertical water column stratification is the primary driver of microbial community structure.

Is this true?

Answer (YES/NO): NO